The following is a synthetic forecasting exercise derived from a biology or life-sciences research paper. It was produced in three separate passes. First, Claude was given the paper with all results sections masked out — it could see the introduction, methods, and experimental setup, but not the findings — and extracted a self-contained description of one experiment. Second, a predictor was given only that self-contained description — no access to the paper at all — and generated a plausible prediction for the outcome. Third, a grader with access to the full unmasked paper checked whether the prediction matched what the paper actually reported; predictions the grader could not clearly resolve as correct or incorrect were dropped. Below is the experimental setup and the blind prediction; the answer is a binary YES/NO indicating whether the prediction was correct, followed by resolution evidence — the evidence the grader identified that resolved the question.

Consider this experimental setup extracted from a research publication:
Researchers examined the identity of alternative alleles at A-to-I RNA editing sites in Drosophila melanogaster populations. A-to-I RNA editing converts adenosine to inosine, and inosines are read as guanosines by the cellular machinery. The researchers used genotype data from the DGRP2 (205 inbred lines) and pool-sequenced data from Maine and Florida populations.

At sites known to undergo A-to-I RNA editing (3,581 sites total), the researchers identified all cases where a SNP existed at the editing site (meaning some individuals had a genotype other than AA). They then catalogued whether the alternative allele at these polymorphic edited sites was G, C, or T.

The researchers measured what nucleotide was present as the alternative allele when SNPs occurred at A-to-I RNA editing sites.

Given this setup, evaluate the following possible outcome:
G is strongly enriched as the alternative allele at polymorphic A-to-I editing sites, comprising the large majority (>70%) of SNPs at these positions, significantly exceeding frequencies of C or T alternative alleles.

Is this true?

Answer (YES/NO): YES